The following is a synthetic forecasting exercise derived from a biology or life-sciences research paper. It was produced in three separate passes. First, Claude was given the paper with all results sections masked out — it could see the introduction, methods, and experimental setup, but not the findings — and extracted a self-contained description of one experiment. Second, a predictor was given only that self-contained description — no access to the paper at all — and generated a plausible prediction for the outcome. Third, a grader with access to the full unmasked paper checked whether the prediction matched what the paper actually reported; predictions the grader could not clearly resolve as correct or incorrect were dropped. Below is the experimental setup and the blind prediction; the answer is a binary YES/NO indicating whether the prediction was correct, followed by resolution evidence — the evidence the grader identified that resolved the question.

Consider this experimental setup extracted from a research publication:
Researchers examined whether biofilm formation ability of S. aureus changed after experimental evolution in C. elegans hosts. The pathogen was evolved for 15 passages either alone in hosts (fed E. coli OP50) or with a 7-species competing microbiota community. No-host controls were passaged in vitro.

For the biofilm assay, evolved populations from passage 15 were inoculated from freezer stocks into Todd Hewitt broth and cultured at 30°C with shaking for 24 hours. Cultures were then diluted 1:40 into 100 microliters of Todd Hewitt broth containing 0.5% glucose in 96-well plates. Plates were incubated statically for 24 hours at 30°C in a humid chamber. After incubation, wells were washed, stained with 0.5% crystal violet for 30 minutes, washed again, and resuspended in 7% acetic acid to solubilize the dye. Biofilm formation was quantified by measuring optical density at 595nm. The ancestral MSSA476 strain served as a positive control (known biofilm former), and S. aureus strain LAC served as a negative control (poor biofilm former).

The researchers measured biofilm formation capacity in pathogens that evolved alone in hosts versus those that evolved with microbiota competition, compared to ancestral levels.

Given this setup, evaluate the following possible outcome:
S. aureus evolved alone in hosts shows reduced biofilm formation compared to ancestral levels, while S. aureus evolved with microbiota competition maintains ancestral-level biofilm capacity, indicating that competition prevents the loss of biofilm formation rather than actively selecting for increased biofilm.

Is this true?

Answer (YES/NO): NO